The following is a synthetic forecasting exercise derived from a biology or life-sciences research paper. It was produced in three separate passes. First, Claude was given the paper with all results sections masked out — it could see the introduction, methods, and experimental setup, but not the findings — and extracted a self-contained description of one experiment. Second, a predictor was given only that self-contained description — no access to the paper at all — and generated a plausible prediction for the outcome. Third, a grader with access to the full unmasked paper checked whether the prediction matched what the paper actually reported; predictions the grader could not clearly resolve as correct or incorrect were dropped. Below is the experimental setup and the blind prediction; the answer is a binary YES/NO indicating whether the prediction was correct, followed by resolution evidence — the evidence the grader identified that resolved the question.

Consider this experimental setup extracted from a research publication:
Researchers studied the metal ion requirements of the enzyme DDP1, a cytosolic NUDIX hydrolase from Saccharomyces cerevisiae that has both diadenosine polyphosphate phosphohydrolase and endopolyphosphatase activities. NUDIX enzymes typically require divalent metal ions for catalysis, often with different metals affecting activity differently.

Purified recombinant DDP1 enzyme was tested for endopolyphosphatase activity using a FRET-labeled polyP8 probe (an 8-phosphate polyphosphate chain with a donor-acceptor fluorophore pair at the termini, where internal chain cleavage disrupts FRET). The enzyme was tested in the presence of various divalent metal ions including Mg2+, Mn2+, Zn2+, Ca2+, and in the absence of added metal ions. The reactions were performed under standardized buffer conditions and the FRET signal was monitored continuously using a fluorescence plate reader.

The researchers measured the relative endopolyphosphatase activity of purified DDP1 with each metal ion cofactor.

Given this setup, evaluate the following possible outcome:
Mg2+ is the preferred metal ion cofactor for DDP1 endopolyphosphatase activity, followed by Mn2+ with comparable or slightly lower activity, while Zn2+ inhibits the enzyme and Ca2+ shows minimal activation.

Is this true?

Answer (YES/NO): NO